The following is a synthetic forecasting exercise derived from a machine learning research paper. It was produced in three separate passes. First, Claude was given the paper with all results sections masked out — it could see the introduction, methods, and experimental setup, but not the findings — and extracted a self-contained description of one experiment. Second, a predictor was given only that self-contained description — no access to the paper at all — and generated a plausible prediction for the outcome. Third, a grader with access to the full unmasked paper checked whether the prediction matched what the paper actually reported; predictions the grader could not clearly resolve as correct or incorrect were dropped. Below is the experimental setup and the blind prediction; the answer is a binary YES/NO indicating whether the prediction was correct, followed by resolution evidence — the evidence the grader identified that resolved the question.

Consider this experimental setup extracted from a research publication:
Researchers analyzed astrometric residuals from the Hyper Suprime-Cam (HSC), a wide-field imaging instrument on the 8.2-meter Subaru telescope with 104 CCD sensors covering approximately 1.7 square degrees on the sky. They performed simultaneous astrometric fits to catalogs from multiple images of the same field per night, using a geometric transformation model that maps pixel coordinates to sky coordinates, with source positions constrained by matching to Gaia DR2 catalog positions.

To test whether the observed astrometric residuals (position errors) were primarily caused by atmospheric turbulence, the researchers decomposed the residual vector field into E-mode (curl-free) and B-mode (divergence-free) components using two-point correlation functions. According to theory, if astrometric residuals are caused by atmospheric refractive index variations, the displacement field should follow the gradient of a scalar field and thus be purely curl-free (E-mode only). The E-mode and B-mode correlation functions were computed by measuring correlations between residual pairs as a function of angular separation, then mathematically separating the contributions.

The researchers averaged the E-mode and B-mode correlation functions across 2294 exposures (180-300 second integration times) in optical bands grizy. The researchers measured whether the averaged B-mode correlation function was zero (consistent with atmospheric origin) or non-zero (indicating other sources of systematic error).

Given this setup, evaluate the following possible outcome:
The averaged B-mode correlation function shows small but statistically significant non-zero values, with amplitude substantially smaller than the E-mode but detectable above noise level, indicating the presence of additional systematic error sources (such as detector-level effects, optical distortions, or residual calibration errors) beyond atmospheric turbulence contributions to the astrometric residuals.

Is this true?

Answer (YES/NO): NO